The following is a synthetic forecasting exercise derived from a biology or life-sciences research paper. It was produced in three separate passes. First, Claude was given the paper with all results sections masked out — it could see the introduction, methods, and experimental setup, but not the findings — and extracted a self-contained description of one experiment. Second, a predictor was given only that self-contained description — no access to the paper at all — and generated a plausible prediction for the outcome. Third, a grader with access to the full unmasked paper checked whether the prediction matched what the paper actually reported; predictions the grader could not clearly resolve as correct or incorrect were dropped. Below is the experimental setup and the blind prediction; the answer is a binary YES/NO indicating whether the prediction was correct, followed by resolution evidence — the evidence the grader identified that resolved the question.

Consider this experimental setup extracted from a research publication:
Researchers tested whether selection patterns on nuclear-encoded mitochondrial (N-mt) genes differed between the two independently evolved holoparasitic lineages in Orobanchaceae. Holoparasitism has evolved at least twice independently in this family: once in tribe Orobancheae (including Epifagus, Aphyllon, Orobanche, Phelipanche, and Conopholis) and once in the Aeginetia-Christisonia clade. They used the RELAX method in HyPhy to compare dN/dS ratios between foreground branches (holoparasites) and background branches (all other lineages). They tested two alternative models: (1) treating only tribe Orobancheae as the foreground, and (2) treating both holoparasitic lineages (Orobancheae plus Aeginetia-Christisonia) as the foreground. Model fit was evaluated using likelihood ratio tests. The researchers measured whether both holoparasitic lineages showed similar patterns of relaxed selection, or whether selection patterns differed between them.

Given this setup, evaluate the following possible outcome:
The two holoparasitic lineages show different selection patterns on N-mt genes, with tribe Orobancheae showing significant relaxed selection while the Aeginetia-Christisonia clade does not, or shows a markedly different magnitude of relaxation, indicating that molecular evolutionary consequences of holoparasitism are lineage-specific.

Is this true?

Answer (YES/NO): YES